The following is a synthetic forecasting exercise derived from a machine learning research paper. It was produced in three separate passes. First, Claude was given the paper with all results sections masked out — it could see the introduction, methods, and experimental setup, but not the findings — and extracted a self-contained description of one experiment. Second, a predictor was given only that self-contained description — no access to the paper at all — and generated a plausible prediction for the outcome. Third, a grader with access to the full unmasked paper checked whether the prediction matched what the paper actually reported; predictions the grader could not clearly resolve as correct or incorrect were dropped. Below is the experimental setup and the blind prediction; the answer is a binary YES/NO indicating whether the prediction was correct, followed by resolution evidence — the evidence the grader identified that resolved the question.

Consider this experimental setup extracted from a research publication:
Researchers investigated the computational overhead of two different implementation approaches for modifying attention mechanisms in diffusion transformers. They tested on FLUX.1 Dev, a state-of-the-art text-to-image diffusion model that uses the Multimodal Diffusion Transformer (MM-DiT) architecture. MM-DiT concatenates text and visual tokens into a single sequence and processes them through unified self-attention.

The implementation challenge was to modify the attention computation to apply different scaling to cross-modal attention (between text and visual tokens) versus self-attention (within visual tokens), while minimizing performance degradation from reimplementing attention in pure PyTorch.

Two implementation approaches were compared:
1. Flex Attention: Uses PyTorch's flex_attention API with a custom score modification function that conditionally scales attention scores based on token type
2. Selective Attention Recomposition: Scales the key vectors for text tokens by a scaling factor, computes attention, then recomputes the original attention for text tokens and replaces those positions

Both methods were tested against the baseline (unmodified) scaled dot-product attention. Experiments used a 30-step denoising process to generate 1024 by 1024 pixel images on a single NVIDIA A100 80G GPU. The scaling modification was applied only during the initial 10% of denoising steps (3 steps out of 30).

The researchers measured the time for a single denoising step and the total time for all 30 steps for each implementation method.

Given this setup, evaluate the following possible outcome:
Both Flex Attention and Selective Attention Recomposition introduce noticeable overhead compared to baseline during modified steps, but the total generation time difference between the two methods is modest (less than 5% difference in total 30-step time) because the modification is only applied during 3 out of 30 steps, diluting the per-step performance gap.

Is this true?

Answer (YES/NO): NO